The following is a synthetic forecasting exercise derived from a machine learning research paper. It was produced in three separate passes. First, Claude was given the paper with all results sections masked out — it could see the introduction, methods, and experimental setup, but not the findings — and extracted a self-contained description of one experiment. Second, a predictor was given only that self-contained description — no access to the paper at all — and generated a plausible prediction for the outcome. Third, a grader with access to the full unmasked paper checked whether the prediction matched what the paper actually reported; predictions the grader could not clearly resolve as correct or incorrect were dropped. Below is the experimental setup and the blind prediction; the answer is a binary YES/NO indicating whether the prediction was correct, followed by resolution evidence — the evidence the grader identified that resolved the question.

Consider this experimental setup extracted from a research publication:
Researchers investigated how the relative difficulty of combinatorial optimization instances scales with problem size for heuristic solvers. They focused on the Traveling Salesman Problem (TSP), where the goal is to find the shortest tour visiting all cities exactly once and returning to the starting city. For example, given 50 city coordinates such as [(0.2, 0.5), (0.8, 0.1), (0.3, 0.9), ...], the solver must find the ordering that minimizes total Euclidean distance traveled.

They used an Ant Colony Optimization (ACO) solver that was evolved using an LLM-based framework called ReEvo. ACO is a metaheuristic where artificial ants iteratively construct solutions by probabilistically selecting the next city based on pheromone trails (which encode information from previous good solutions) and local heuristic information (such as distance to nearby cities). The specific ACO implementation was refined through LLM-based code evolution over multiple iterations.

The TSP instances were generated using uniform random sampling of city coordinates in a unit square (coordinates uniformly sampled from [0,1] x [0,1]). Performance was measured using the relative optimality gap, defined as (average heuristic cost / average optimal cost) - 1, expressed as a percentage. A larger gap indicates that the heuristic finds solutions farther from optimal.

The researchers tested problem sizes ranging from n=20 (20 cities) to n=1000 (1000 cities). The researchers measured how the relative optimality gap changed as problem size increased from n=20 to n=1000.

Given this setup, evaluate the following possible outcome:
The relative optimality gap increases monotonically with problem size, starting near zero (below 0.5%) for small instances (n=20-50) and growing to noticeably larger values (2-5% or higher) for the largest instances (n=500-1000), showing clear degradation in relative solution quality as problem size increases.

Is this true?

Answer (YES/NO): NO